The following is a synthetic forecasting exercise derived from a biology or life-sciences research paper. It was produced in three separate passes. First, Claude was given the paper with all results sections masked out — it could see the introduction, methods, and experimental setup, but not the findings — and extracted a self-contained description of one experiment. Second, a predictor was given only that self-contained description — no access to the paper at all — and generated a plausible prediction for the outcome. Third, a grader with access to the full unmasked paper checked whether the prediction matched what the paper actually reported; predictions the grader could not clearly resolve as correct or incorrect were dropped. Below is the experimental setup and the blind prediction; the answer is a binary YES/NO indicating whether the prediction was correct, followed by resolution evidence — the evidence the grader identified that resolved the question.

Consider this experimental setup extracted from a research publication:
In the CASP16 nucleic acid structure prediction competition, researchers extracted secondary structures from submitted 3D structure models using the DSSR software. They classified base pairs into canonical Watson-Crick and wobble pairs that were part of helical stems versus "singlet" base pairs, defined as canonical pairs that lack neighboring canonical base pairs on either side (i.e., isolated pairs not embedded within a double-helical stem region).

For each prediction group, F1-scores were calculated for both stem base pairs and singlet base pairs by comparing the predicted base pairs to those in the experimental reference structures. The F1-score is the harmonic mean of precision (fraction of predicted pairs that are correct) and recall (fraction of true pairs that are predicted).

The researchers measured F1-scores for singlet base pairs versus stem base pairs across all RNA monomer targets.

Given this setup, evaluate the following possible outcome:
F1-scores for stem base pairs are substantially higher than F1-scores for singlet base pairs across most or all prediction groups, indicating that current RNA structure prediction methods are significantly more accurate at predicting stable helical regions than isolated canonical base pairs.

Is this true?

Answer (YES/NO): YES